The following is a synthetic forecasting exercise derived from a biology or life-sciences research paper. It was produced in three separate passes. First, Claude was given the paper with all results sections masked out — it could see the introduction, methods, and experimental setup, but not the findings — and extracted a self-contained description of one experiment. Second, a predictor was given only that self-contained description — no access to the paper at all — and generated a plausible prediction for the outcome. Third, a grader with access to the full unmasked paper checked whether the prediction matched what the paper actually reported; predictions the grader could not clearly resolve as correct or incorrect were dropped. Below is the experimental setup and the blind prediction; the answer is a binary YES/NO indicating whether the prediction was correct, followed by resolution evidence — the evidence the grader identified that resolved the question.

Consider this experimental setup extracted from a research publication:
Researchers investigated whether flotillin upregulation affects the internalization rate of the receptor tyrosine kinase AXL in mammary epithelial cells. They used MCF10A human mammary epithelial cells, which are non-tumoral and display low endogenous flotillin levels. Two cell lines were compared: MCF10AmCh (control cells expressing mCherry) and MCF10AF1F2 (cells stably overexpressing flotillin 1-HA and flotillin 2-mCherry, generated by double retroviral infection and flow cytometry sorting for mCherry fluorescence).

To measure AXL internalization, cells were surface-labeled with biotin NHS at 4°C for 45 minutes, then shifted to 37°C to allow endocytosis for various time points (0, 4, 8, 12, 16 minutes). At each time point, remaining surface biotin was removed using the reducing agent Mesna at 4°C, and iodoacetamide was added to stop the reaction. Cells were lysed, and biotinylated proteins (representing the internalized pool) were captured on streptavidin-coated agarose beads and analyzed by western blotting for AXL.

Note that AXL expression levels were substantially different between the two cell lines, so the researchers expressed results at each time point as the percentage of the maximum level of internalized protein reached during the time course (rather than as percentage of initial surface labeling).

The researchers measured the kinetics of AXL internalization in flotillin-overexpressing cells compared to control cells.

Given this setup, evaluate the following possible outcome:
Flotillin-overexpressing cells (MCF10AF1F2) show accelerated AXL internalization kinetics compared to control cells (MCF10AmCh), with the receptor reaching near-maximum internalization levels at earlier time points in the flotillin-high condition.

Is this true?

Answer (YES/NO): YES